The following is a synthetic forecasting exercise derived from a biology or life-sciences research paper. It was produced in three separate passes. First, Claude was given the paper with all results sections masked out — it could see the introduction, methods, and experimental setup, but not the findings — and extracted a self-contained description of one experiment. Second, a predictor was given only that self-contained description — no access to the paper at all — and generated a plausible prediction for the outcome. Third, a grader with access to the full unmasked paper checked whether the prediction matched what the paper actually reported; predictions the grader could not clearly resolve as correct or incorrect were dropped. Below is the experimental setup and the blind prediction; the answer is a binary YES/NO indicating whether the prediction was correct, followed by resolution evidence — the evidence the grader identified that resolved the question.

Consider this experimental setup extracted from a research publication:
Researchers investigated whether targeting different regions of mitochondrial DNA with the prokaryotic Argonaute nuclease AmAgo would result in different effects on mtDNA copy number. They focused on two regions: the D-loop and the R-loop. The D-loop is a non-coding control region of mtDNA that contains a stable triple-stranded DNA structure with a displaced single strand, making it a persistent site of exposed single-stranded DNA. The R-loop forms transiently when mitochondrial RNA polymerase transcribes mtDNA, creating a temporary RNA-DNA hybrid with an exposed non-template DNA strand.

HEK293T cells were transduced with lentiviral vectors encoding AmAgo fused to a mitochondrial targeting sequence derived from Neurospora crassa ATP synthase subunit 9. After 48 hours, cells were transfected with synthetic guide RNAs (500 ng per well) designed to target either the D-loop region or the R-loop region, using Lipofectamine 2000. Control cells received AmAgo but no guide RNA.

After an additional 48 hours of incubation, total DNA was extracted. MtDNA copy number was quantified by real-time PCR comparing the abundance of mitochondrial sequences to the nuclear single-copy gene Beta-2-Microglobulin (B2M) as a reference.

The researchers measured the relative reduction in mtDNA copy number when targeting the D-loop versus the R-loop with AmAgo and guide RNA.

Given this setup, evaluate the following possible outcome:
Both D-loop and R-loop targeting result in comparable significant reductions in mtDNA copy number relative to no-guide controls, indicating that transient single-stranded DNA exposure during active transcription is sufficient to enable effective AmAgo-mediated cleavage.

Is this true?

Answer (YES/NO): YES